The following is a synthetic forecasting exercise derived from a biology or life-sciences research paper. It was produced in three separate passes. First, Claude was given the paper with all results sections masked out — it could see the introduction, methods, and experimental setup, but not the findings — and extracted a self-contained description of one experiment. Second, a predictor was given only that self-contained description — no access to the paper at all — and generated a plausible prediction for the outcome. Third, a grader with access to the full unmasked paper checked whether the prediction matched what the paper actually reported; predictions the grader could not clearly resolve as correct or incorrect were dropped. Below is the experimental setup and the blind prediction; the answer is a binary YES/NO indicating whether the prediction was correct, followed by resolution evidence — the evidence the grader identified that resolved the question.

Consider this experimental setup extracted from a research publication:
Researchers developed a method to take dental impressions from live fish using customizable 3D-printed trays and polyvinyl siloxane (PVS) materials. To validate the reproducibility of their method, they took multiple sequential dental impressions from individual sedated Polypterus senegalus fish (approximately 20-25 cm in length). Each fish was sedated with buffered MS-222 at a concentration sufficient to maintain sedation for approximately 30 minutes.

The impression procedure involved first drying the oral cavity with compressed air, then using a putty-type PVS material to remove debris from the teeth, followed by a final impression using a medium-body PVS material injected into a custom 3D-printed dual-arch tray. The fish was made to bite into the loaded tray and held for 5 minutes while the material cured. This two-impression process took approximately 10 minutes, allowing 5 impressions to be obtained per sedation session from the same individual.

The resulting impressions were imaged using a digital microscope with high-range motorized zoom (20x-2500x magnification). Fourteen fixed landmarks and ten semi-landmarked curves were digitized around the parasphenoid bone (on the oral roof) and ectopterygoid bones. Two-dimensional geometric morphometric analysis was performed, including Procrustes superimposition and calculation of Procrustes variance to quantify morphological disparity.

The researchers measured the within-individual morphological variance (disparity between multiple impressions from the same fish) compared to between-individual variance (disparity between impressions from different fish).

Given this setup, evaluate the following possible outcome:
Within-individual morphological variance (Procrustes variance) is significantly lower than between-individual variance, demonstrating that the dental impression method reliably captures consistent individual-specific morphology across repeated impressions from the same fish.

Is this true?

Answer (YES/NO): YES